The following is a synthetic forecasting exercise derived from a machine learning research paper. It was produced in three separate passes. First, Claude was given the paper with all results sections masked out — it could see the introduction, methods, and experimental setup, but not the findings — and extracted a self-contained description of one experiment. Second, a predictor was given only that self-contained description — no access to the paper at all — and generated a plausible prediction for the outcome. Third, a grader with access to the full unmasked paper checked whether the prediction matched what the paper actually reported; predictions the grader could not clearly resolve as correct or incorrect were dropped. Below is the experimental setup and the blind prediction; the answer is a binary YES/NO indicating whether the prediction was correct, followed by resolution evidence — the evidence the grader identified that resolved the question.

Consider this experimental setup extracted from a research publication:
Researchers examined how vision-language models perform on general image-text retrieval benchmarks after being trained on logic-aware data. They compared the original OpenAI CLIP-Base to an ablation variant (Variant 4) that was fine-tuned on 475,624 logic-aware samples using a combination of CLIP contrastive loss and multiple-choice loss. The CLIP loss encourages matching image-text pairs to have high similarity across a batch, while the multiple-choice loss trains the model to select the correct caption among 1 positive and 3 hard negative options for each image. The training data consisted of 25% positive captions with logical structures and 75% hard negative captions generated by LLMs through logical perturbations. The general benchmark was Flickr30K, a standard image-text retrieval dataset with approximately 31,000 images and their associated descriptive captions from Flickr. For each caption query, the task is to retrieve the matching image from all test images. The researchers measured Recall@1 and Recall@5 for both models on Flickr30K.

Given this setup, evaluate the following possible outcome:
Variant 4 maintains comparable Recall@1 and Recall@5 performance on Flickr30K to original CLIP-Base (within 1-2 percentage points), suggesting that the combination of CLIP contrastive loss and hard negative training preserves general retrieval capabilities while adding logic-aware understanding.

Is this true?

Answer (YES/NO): NO